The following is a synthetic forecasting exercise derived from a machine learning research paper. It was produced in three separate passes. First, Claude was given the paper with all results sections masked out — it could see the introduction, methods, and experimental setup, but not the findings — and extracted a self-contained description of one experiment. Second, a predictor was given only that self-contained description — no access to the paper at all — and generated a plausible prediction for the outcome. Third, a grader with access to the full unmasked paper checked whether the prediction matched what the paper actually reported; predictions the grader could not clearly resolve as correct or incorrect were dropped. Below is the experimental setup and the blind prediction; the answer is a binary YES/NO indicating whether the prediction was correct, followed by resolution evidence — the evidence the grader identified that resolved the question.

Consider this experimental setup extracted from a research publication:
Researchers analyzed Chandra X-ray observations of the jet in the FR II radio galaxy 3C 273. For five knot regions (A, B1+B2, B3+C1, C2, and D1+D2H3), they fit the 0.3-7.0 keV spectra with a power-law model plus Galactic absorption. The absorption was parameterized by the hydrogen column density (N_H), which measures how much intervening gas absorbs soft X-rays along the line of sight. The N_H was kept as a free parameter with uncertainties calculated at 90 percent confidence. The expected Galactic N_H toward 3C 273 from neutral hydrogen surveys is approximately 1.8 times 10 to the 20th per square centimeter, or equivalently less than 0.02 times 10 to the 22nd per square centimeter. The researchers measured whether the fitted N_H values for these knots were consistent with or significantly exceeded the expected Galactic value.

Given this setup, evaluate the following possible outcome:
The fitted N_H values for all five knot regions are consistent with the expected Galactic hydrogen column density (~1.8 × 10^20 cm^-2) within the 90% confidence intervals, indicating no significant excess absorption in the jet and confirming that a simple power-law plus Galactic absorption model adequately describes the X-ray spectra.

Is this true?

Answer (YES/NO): YES